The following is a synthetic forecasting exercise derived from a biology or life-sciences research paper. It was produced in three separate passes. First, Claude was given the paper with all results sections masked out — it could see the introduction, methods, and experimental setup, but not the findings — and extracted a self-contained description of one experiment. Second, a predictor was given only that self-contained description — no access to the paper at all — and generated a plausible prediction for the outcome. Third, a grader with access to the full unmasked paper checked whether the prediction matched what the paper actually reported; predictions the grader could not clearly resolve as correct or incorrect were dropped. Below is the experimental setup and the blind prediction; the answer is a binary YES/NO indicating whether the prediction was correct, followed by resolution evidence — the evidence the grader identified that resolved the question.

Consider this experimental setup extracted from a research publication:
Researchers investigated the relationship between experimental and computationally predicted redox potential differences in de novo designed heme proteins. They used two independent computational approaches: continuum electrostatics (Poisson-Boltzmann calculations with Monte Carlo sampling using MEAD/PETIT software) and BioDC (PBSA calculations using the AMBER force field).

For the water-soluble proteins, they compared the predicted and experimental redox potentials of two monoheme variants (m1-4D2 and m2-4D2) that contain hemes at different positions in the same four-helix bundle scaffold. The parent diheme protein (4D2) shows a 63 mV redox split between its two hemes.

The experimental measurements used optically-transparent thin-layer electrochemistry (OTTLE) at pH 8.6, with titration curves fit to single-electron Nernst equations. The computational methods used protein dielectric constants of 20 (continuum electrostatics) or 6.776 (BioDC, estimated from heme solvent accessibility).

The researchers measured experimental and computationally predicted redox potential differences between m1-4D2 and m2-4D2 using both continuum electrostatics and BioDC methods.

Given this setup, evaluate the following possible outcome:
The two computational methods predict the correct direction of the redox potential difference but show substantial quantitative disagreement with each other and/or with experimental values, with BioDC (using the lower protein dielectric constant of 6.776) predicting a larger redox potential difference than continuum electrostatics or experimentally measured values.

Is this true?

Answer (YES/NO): NO